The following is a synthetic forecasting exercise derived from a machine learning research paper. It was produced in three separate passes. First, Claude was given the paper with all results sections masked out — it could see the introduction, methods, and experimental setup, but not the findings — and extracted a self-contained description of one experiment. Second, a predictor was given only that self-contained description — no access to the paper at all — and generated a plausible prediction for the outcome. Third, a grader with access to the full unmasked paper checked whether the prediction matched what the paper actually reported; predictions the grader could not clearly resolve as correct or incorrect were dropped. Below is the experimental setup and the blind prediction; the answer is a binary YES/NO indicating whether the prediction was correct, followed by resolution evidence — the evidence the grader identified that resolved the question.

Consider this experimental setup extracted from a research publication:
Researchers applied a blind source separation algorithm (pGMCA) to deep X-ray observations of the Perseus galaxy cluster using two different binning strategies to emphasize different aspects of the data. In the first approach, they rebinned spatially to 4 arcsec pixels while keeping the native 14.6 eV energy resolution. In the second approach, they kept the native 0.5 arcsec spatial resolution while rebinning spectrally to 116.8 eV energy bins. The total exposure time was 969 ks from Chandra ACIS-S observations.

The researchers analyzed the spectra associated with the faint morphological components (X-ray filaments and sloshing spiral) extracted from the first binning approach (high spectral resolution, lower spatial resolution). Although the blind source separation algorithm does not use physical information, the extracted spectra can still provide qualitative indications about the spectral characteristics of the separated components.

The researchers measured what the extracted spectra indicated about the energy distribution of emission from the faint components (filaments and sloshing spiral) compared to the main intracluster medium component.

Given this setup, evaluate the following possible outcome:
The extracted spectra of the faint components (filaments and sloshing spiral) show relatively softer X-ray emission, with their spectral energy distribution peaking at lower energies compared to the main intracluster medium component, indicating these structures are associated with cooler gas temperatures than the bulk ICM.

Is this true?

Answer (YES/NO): YES